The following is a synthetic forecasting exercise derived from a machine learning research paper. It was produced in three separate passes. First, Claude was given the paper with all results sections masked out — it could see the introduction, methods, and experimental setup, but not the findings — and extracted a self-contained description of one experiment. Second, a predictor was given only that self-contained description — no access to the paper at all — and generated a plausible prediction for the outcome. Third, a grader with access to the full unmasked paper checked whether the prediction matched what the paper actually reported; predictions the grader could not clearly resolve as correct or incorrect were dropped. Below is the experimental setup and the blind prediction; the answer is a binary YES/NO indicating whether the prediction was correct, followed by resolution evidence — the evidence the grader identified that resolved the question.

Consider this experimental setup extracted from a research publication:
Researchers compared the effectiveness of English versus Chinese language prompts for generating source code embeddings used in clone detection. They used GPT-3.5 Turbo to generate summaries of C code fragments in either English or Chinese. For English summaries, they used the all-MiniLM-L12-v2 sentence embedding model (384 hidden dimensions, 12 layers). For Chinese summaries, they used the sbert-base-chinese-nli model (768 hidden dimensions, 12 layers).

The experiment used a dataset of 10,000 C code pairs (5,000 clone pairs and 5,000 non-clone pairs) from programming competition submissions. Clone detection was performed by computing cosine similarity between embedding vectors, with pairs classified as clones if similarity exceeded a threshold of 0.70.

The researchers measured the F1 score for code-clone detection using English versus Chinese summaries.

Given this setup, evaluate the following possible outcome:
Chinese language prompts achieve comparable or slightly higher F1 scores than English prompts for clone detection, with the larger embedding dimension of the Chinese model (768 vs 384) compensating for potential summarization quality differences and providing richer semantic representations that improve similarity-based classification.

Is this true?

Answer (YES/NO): NO